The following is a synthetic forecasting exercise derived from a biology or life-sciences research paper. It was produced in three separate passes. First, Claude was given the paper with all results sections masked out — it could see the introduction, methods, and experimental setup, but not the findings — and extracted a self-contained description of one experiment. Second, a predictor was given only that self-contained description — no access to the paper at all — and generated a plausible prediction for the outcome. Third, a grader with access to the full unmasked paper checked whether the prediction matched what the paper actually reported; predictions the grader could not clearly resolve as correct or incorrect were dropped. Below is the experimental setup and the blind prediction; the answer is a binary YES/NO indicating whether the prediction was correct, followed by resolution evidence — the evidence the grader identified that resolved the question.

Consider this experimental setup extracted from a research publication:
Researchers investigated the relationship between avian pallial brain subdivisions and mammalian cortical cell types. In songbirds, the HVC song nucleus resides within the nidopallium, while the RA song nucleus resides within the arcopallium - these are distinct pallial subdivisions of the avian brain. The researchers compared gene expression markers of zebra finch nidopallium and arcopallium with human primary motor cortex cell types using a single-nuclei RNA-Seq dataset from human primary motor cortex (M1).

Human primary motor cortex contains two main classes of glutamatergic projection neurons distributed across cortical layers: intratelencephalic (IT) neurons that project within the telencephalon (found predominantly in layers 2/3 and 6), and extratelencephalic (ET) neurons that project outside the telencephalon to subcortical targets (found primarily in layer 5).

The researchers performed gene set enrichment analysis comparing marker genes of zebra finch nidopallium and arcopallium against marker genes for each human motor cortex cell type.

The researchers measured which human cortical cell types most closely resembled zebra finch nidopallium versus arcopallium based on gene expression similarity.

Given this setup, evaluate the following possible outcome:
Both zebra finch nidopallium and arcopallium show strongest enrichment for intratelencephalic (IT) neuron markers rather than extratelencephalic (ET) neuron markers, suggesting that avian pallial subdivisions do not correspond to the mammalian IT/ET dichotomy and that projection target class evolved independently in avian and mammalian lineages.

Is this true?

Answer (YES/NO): NO